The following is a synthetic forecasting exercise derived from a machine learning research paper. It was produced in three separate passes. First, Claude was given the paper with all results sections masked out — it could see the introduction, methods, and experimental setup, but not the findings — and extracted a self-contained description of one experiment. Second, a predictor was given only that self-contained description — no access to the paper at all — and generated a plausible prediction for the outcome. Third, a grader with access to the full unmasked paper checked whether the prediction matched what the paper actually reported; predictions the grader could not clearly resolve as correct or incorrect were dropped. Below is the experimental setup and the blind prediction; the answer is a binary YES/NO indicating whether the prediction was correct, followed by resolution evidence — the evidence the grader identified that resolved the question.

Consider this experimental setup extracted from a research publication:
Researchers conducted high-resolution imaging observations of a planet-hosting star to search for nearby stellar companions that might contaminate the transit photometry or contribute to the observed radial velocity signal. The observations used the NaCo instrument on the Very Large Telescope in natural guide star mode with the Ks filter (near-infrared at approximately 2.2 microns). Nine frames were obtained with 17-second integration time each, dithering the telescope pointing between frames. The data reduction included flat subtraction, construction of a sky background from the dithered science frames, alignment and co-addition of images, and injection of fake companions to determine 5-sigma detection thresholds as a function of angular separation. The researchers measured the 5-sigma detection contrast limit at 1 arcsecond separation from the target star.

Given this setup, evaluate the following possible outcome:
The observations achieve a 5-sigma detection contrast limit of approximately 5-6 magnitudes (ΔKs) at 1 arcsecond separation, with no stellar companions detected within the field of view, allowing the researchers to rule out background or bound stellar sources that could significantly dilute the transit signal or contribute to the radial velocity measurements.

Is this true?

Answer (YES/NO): YES